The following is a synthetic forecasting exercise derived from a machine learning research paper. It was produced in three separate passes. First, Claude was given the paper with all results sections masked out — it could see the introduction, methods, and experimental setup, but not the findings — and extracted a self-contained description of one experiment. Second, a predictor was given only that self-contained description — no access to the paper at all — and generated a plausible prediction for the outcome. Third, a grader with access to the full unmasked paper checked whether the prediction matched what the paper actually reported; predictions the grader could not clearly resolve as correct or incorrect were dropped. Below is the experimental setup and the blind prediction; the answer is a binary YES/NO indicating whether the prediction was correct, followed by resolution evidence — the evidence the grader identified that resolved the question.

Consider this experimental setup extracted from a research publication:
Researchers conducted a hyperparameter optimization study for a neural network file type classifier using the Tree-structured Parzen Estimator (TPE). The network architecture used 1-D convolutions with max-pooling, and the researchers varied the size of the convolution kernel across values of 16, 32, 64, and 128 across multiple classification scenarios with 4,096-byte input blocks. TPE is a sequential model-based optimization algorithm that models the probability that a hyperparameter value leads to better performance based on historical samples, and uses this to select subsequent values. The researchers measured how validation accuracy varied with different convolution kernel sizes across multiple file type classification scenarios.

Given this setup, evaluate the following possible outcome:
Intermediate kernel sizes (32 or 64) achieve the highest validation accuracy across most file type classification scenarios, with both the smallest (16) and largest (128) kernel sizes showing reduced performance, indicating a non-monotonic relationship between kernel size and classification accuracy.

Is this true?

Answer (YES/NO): NO